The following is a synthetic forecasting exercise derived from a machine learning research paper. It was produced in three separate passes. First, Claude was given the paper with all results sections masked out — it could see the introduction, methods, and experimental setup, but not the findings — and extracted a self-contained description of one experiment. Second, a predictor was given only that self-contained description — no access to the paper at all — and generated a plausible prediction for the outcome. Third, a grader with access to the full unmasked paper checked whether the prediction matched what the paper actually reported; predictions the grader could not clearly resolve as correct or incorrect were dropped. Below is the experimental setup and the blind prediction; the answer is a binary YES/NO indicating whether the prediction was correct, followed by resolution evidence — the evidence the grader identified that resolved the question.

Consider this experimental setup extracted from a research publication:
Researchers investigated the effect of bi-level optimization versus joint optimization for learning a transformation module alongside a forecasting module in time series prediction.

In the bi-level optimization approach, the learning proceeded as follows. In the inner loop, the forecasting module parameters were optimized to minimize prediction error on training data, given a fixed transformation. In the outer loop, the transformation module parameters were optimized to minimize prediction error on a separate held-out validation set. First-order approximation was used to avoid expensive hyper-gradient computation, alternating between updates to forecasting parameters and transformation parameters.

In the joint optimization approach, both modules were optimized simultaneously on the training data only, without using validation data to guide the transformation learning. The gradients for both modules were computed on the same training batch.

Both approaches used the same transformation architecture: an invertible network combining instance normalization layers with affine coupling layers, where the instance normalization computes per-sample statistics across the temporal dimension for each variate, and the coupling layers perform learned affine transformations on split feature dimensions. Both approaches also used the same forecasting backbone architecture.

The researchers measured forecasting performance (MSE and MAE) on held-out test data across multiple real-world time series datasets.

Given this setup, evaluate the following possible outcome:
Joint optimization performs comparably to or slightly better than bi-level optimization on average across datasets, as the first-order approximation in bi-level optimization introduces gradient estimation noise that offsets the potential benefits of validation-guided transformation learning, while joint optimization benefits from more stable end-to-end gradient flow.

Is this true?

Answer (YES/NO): NO